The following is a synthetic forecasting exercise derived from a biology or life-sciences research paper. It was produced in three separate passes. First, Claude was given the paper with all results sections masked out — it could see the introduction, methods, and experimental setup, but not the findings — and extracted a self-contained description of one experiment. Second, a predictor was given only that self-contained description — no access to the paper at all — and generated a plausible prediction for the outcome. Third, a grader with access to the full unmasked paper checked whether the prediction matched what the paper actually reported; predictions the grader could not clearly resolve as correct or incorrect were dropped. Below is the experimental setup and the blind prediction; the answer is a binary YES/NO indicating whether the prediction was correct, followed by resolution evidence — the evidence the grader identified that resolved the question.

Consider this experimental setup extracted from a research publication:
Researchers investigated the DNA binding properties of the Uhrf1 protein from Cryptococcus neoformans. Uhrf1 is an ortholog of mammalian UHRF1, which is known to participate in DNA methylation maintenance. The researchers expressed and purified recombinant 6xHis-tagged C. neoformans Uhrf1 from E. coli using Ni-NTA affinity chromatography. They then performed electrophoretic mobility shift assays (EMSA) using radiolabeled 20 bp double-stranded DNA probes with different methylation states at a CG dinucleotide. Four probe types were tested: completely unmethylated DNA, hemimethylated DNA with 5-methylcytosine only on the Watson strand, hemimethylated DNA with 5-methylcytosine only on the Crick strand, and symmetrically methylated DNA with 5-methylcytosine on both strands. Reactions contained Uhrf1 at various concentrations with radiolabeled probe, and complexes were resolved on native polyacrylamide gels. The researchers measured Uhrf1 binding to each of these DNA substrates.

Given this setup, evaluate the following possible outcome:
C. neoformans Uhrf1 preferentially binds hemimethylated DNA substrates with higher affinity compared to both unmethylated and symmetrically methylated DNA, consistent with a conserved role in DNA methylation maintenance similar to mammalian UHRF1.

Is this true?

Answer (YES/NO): YES